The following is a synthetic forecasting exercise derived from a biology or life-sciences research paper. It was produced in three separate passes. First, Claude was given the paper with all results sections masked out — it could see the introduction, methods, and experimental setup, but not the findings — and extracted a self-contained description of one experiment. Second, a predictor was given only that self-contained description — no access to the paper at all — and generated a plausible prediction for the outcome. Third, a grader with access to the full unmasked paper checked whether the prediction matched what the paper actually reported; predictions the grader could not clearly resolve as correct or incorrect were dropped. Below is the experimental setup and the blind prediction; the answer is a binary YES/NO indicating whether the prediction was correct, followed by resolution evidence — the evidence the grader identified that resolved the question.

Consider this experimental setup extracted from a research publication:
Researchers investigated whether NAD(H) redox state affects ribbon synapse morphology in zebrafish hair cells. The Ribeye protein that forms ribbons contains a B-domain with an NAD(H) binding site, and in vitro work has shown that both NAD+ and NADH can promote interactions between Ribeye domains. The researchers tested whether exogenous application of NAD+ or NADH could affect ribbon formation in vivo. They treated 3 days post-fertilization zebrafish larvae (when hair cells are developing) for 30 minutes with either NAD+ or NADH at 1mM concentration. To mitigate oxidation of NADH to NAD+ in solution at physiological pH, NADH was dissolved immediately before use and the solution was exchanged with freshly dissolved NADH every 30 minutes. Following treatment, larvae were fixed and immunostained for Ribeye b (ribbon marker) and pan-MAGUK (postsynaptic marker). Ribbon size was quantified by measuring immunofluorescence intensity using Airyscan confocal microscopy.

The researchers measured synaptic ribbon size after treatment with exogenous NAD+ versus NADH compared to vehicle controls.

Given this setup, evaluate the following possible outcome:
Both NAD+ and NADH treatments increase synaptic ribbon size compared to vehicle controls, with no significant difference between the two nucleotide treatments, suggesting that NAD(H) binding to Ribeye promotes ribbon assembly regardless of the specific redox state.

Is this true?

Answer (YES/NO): NO